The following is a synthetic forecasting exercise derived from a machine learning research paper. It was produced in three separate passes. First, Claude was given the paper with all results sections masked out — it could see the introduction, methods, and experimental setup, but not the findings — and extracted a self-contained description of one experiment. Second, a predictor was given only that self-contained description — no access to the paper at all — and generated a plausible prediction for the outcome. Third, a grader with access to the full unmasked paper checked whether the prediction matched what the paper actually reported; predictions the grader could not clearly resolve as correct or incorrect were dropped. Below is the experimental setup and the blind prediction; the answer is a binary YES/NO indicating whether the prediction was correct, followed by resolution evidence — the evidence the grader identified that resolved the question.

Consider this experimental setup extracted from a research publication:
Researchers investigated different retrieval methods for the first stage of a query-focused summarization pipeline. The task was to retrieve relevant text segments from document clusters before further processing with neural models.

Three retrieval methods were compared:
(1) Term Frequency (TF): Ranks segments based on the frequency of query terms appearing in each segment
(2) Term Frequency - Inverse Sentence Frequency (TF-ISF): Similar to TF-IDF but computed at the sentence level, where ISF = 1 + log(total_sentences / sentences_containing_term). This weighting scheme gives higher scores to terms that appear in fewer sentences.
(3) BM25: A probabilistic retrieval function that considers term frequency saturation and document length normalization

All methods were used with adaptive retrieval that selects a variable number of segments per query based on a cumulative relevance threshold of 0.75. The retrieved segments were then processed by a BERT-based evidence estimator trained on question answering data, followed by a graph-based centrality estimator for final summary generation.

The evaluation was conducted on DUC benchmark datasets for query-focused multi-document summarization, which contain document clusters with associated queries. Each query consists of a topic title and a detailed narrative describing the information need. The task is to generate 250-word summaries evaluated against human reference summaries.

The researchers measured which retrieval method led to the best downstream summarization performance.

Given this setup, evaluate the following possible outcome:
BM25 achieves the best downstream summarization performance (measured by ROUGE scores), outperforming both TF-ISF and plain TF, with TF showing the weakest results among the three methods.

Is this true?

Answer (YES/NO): NO